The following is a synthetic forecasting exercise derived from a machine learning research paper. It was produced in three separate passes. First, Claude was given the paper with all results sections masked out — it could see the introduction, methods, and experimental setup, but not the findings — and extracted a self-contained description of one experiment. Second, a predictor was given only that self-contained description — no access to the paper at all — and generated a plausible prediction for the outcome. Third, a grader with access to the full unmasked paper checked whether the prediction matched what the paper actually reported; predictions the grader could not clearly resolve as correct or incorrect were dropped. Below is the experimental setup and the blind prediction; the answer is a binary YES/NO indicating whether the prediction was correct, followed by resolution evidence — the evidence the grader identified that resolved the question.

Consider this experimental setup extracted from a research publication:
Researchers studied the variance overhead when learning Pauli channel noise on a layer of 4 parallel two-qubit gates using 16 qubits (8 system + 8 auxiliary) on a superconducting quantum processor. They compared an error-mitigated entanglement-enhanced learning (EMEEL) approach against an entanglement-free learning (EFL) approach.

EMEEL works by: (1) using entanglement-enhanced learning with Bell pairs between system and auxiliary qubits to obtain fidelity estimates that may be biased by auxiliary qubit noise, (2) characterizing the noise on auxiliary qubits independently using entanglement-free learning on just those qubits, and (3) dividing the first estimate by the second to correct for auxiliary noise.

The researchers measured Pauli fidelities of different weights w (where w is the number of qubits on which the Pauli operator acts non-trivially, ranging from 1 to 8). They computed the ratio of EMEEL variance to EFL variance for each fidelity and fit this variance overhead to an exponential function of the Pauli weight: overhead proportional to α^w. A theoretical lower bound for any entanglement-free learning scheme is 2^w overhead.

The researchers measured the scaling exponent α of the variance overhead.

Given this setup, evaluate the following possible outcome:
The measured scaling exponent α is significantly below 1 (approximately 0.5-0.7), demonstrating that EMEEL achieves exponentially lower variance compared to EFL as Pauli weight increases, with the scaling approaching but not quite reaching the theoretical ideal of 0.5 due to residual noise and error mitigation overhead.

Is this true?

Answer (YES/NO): NO